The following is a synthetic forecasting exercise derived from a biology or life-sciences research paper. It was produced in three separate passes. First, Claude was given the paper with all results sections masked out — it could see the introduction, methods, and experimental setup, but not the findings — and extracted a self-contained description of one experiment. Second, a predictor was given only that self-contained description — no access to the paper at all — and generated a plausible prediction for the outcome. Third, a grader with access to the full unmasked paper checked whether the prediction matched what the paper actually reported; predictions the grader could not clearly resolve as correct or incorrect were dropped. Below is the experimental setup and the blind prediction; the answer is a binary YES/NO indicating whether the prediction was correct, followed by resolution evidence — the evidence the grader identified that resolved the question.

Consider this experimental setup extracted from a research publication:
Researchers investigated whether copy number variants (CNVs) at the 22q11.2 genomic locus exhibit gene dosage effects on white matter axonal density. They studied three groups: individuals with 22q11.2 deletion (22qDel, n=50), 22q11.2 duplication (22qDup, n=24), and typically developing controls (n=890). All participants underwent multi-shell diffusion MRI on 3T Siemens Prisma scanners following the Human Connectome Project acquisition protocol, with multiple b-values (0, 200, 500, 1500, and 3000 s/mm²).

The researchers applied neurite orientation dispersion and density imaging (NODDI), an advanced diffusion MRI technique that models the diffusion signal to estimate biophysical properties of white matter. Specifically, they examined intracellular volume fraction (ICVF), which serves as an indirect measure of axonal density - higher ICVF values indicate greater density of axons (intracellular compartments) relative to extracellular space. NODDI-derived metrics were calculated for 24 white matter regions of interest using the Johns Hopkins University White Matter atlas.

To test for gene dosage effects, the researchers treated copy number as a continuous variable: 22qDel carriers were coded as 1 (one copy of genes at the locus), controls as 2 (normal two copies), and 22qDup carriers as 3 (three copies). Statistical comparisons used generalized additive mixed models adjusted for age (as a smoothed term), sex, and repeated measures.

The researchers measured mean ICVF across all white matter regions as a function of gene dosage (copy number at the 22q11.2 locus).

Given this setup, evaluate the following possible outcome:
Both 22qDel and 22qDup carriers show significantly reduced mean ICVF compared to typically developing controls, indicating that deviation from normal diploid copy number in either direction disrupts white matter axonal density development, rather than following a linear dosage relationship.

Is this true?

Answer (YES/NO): NO